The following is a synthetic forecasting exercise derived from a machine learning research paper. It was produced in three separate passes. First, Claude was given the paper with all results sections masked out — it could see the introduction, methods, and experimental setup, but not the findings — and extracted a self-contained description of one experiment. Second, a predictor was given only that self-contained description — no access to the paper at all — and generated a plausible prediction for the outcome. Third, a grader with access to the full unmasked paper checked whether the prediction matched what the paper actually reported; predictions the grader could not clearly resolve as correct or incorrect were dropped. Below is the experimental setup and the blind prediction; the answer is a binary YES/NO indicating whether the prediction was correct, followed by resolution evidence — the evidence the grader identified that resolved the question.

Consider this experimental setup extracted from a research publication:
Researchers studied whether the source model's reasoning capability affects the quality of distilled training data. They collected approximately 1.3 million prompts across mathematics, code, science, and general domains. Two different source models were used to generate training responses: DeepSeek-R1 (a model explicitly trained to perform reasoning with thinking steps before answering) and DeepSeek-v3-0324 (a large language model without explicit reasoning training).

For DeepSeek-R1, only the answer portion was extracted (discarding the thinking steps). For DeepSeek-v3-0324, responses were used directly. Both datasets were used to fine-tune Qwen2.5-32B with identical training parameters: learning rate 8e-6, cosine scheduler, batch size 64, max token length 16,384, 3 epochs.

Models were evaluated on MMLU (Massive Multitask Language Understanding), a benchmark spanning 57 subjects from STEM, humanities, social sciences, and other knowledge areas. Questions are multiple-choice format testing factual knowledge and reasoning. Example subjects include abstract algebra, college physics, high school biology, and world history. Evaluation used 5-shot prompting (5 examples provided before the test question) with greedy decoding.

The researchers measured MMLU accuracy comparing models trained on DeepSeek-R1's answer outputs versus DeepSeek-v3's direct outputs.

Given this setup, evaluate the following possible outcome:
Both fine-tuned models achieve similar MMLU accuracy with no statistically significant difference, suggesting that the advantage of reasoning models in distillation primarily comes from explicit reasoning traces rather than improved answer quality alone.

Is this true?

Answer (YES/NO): NO